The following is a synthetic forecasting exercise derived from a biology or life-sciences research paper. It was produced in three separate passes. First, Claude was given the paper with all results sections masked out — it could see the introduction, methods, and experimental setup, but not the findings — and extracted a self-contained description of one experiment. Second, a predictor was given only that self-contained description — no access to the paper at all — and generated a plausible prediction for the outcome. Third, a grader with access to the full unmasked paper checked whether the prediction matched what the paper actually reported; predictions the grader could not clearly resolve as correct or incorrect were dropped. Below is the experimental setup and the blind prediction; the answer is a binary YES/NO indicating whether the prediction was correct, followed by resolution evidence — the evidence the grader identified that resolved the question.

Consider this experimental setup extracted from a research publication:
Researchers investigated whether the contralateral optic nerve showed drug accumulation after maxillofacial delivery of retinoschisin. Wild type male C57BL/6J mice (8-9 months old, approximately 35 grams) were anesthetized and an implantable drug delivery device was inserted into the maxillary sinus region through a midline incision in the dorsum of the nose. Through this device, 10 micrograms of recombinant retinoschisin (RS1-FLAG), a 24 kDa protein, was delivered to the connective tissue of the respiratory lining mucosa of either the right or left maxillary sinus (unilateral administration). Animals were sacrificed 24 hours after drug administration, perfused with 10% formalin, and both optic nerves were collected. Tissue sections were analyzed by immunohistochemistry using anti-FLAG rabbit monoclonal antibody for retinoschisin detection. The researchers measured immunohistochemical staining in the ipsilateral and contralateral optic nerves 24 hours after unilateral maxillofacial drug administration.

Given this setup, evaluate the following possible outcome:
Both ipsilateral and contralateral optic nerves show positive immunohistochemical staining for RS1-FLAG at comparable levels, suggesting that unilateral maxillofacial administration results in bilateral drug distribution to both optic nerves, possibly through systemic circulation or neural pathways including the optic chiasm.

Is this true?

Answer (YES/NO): NO